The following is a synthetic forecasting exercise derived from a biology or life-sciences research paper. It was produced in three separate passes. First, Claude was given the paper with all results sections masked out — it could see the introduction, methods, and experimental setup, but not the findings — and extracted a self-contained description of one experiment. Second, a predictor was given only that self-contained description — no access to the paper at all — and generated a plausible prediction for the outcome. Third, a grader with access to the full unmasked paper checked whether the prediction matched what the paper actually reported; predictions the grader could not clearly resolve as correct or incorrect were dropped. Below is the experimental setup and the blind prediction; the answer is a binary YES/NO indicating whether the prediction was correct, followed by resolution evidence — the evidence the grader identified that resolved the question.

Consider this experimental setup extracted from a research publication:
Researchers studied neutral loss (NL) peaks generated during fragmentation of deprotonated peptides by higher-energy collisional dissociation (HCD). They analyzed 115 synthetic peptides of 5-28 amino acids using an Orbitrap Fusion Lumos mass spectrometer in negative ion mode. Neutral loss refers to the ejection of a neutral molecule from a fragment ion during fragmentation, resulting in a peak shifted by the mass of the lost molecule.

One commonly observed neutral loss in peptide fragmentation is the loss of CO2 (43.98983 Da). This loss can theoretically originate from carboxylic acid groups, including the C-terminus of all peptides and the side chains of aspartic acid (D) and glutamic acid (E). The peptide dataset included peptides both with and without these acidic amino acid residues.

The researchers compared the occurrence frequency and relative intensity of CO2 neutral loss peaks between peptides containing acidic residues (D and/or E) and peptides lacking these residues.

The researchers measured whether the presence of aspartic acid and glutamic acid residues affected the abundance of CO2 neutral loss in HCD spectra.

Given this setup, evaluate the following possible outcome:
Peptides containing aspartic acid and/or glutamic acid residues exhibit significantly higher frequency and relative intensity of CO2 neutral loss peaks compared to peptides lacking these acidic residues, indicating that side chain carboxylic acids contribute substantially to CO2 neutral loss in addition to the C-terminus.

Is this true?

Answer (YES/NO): YES